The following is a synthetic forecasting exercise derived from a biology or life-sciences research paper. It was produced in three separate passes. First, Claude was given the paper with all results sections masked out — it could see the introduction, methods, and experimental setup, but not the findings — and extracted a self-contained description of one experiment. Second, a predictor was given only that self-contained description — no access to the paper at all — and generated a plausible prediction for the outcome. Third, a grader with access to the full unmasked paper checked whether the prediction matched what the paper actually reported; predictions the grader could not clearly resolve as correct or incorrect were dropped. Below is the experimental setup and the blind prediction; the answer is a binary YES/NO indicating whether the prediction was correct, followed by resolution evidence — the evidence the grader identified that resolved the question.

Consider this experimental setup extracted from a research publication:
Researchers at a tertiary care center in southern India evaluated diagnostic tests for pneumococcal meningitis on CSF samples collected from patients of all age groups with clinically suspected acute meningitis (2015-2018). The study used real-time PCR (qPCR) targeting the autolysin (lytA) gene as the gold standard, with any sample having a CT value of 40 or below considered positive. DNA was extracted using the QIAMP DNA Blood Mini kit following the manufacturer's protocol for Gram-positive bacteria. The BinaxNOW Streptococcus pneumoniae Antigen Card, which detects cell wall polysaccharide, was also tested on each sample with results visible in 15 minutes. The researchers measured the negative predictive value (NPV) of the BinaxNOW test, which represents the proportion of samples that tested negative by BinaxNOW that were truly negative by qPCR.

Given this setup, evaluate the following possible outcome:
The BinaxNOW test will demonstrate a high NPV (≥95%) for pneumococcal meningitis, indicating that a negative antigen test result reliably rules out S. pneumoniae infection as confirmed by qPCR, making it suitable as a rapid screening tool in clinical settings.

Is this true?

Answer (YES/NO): YES